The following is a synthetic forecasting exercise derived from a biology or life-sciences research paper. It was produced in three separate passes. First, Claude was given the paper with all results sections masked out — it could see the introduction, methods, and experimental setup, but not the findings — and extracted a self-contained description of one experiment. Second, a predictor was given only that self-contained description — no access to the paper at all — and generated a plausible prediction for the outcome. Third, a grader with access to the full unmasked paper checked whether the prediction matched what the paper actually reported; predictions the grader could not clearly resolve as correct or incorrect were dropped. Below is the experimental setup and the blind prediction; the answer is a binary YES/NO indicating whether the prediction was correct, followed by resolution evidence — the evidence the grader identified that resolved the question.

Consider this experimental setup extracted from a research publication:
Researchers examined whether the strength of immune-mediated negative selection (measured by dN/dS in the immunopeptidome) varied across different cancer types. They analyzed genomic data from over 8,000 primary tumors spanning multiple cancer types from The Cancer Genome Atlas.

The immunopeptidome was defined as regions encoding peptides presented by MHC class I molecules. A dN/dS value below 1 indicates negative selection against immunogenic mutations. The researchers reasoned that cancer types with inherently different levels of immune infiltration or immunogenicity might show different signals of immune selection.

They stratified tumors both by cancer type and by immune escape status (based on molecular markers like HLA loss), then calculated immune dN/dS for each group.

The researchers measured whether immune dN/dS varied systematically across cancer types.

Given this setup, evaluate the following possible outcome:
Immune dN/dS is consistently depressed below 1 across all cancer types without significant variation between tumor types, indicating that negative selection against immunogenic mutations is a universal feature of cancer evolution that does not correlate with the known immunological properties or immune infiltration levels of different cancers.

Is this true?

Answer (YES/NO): NO